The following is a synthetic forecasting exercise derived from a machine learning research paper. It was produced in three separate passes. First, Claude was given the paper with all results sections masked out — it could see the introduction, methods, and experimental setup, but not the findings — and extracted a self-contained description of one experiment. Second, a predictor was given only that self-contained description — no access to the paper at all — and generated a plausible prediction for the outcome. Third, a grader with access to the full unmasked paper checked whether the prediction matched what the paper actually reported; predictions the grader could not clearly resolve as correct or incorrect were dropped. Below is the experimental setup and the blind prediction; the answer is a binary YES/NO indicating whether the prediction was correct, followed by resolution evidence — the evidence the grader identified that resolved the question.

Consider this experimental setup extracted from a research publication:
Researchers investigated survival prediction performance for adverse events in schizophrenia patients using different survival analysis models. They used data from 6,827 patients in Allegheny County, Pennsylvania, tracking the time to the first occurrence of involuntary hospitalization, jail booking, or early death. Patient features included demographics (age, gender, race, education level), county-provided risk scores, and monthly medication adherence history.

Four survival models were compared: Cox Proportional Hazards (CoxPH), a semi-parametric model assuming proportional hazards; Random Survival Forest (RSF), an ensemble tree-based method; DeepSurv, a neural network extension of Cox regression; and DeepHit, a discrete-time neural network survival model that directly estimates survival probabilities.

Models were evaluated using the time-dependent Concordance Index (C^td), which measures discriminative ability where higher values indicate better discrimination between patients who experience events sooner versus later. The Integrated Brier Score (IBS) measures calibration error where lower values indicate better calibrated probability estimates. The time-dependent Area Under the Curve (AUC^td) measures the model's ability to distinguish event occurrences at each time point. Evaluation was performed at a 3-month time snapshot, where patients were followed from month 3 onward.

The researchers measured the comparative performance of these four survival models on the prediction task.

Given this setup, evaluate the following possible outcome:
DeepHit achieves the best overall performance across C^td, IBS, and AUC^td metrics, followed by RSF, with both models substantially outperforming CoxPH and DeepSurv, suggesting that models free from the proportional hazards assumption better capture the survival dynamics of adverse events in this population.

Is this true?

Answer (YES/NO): NO